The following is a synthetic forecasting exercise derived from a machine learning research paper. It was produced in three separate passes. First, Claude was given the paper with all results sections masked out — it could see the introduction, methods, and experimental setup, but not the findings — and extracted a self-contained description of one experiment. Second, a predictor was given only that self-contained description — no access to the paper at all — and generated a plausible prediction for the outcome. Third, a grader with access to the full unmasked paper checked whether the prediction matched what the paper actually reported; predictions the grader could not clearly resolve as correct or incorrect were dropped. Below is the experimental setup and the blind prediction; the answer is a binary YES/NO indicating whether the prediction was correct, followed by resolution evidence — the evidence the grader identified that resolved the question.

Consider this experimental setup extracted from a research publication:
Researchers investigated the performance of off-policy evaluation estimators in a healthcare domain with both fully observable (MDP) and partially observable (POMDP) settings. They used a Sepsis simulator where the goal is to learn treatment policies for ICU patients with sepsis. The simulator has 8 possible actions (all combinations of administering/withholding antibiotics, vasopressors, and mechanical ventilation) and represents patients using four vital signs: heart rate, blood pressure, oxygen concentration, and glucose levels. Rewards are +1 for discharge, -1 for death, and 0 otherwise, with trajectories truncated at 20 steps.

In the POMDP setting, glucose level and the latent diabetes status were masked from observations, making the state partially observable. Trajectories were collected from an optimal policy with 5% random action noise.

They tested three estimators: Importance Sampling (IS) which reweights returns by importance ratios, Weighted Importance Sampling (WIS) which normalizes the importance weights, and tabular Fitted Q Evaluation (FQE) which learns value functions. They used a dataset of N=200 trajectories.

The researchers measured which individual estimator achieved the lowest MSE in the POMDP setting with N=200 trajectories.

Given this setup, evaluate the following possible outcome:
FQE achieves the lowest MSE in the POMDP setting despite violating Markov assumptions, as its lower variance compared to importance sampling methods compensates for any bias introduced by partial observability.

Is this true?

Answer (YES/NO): NO